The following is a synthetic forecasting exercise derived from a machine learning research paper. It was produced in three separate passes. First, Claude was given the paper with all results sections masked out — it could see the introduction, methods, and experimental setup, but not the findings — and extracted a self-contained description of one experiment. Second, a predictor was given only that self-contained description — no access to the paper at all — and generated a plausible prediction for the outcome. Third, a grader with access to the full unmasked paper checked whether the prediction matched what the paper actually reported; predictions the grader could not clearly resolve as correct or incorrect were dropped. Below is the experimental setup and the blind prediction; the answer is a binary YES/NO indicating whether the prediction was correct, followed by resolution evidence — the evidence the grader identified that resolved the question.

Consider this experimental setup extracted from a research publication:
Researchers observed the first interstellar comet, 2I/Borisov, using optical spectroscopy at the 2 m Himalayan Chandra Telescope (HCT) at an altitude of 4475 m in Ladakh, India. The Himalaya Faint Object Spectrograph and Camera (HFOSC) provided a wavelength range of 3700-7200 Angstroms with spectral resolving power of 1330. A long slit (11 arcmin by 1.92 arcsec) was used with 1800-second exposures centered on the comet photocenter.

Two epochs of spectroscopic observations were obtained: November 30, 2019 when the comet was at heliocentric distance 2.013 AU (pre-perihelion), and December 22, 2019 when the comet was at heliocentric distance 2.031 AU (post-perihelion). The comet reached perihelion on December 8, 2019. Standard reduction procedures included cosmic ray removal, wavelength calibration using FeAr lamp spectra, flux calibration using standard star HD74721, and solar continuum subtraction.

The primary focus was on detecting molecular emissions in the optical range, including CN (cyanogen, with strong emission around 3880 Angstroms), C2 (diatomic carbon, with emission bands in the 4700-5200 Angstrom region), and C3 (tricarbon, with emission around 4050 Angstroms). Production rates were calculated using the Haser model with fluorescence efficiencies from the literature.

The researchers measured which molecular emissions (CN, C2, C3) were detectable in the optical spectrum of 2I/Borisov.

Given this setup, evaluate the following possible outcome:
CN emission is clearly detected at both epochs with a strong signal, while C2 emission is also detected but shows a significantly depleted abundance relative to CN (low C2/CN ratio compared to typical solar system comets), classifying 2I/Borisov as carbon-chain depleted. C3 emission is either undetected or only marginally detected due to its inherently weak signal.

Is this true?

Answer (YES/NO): NO